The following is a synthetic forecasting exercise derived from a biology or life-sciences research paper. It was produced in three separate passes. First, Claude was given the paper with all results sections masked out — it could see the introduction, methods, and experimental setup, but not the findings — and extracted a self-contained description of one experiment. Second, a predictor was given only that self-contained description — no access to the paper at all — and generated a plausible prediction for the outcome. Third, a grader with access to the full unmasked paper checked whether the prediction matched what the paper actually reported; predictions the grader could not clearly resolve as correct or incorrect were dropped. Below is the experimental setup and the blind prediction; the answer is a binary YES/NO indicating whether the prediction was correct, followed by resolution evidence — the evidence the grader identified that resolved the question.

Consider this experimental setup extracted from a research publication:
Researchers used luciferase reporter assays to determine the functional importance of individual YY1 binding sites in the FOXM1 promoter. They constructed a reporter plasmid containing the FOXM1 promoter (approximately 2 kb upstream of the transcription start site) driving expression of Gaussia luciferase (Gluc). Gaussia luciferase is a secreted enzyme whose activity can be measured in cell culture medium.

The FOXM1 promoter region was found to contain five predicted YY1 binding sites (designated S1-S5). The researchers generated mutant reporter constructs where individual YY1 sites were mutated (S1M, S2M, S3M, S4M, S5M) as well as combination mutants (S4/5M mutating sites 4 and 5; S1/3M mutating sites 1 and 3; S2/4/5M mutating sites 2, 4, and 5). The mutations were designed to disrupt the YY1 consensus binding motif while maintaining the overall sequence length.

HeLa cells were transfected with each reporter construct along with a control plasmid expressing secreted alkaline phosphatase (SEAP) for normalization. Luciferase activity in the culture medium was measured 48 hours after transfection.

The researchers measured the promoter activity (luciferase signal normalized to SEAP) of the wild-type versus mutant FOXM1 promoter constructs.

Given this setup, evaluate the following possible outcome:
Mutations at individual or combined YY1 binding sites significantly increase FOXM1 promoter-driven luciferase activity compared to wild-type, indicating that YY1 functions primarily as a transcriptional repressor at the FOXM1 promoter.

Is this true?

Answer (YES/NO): NO